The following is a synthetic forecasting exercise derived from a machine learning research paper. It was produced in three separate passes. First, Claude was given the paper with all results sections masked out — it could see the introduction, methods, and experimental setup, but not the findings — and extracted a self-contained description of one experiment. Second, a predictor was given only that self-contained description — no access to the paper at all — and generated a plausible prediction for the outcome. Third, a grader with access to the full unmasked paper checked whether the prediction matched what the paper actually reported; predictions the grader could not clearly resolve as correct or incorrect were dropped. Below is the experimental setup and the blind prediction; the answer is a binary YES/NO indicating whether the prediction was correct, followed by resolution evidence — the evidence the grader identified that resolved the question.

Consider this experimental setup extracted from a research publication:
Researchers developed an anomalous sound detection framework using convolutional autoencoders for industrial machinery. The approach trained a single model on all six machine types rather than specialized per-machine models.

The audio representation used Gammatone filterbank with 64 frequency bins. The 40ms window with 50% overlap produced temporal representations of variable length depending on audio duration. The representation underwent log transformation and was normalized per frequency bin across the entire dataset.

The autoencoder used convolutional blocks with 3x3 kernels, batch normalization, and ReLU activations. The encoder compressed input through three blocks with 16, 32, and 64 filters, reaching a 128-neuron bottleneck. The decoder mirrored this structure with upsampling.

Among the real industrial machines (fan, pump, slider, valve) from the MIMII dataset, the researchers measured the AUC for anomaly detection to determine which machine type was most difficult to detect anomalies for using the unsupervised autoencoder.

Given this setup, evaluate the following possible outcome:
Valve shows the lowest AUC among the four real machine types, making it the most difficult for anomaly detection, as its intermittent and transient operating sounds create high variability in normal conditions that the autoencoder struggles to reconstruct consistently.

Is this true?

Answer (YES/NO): NO